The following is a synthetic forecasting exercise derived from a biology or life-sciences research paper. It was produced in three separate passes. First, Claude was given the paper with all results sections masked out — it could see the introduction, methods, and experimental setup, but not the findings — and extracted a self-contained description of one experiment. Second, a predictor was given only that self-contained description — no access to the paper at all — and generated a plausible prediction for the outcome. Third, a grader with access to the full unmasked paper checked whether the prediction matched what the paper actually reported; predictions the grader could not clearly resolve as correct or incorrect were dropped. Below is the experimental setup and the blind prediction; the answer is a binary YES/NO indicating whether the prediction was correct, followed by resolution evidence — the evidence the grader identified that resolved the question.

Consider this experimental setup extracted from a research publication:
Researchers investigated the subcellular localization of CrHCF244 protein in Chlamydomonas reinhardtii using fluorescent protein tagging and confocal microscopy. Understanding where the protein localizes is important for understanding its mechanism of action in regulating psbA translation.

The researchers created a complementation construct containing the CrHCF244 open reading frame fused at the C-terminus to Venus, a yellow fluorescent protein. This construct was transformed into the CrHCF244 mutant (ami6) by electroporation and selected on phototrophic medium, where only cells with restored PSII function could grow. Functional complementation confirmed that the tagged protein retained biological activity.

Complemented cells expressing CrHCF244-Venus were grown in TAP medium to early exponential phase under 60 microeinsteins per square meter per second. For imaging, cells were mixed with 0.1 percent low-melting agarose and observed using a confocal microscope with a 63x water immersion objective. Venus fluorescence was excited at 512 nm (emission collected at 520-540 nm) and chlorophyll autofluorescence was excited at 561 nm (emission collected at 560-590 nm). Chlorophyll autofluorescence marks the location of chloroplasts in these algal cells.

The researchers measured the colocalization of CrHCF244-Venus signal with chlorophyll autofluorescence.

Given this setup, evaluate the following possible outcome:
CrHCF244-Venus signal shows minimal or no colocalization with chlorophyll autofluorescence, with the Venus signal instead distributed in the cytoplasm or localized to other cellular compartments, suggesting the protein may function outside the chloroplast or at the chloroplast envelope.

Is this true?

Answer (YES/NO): NO